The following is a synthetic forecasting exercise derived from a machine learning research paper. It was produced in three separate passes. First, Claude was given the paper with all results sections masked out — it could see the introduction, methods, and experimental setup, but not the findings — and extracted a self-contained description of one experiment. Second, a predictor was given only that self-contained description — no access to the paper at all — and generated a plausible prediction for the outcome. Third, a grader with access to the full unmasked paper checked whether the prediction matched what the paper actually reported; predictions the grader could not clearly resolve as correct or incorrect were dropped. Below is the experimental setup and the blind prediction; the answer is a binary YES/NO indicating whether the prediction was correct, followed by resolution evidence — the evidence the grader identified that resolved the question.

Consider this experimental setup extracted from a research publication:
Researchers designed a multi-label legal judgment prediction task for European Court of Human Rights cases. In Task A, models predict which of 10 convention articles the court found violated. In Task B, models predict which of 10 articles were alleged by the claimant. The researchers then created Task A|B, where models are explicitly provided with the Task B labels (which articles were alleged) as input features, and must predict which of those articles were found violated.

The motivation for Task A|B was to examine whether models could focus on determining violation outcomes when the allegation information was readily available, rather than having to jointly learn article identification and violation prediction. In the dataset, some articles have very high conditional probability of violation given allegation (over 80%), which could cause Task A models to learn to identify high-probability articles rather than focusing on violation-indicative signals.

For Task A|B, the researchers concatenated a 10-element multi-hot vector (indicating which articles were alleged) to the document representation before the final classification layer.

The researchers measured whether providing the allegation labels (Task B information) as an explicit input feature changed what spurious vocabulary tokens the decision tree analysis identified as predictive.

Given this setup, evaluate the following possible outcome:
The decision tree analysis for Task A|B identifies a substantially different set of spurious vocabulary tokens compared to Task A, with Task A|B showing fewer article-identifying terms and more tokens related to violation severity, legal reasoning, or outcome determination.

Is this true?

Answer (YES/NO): NO